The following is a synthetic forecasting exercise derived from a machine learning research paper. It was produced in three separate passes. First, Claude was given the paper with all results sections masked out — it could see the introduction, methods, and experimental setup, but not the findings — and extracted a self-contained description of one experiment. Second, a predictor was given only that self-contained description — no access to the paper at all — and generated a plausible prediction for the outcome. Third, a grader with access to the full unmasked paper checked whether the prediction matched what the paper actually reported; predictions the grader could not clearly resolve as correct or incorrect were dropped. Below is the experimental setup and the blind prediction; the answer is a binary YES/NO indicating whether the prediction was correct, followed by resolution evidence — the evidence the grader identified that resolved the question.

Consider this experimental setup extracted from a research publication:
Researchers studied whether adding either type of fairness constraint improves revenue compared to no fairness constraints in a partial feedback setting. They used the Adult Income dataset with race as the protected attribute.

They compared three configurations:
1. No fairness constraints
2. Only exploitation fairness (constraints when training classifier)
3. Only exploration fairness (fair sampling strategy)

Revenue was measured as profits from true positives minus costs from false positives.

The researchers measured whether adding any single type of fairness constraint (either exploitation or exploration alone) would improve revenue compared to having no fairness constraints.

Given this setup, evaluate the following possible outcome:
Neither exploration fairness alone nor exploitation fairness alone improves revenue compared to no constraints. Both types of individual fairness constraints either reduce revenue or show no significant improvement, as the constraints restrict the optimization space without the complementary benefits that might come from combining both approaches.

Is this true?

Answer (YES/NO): NO